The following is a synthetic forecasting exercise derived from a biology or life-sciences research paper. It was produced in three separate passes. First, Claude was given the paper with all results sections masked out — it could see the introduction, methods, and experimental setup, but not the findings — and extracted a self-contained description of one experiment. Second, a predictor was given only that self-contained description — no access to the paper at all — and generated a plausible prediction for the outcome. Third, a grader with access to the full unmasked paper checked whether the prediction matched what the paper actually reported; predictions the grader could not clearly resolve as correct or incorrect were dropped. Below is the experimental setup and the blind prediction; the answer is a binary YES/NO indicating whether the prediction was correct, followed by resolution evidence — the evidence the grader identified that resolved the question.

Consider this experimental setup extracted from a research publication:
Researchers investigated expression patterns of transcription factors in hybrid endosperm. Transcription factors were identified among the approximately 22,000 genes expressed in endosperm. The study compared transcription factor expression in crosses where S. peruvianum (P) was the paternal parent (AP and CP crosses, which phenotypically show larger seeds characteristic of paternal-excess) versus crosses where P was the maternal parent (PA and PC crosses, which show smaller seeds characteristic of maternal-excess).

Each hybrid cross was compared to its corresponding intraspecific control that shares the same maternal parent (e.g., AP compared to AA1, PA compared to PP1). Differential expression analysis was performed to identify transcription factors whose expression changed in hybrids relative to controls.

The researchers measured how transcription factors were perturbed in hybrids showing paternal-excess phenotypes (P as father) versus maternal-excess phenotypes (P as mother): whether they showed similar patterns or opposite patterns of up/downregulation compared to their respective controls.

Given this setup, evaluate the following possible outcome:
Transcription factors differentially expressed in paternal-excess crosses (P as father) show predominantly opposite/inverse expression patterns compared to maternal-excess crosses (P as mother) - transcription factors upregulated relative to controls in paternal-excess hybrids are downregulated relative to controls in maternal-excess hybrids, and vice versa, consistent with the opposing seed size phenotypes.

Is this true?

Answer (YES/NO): NO